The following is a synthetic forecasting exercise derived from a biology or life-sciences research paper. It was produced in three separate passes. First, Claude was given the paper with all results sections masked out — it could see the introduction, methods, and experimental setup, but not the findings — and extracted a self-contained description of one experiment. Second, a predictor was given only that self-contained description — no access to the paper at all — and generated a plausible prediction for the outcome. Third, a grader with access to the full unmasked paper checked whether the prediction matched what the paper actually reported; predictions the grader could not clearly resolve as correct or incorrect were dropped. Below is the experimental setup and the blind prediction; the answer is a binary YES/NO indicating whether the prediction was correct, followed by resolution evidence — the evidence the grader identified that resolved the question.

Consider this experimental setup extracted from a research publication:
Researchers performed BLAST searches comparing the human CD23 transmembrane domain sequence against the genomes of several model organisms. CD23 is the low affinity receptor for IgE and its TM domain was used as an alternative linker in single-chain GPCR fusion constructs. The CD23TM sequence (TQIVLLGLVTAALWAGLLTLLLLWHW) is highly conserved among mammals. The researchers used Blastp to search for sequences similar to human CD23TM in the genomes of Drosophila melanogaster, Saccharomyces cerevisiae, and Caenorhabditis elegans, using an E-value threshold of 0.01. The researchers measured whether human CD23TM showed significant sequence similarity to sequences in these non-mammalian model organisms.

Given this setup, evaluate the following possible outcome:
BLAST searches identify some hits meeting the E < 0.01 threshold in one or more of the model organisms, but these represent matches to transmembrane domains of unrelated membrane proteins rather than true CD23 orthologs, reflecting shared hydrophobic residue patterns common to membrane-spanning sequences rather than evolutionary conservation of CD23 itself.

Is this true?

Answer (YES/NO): NO